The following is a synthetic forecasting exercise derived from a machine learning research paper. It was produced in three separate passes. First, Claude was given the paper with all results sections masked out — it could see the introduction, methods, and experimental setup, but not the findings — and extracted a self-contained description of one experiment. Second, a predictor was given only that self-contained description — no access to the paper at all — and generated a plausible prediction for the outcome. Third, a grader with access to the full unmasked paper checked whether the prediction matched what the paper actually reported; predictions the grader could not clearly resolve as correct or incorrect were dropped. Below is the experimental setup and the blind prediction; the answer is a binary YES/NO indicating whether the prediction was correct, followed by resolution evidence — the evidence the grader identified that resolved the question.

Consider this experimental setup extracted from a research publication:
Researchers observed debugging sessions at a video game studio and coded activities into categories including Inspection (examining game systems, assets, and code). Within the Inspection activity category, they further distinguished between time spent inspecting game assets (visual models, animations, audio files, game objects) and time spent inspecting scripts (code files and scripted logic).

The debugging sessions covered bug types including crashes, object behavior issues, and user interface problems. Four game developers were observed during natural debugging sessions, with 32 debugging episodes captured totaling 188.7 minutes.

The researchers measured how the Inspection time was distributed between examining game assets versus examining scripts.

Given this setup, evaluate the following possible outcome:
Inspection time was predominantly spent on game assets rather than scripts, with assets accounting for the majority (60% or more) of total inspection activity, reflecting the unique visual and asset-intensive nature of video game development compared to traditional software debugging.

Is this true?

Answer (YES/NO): YES